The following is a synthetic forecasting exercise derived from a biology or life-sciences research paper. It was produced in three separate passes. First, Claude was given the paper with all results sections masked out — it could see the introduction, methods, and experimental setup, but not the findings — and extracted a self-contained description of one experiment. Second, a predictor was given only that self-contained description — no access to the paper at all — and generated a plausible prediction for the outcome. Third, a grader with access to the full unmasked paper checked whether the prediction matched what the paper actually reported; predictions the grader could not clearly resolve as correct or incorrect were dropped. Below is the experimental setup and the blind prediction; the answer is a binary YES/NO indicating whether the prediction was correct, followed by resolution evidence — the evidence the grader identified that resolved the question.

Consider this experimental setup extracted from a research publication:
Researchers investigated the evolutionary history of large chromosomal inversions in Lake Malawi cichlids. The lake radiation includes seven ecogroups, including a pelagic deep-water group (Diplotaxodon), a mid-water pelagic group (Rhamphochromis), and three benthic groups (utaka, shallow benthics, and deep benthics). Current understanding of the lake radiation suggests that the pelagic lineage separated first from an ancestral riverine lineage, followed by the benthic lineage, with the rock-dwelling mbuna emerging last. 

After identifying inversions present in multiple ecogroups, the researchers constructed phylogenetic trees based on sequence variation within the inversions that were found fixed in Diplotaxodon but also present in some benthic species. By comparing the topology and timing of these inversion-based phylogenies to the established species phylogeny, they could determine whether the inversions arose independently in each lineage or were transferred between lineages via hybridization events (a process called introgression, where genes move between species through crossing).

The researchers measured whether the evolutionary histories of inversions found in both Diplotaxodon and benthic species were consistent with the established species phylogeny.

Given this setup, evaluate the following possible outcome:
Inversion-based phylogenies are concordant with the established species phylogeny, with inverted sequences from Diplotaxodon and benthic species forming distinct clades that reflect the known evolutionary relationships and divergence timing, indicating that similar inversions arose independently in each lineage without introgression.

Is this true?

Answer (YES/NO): NO